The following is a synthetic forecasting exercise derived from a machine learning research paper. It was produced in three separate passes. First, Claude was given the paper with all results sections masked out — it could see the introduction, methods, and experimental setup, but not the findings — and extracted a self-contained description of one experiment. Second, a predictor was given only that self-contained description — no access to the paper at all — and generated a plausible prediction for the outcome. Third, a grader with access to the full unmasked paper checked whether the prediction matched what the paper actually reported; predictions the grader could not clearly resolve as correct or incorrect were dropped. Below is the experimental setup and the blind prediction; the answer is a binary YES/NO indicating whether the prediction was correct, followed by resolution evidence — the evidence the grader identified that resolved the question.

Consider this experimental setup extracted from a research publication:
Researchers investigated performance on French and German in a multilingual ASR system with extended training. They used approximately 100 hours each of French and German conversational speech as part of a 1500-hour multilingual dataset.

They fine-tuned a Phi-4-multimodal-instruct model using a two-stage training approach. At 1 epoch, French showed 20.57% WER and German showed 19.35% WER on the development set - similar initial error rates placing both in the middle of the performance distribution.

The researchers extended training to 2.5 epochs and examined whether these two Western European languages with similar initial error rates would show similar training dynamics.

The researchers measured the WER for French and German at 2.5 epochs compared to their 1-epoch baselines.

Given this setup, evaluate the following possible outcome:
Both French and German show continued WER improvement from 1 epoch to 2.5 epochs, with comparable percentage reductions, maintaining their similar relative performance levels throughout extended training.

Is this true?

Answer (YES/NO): NO